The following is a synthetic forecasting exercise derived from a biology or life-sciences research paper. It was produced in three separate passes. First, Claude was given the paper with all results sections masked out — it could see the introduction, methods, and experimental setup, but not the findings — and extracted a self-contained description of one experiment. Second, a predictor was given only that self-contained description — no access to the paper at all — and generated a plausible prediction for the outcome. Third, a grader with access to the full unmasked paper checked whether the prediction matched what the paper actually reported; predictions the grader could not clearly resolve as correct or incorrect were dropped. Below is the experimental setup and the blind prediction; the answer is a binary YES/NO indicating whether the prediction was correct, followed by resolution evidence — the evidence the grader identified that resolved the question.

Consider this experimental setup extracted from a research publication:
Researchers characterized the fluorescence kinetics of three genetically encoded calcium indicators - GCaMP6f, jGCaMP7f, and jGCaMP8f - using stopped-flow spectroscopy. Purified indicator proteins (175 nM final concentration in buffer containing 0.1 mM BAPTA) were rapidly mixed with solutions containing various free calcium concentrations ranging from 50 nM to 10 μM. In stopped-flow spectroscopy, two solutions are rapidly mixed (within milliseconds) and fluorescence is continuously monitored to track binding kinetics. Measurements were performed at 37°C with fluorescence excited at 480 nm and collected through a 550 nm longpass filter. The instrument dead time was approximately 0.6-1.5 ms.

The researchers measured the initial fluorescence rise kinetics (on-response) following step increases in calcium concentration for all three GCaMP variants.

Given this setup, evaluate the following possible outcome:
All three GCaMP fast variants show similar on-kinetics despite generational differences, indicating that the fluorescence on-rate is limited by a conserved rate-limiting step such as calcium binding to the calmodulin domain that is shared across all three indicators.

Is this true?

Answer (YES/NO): NO